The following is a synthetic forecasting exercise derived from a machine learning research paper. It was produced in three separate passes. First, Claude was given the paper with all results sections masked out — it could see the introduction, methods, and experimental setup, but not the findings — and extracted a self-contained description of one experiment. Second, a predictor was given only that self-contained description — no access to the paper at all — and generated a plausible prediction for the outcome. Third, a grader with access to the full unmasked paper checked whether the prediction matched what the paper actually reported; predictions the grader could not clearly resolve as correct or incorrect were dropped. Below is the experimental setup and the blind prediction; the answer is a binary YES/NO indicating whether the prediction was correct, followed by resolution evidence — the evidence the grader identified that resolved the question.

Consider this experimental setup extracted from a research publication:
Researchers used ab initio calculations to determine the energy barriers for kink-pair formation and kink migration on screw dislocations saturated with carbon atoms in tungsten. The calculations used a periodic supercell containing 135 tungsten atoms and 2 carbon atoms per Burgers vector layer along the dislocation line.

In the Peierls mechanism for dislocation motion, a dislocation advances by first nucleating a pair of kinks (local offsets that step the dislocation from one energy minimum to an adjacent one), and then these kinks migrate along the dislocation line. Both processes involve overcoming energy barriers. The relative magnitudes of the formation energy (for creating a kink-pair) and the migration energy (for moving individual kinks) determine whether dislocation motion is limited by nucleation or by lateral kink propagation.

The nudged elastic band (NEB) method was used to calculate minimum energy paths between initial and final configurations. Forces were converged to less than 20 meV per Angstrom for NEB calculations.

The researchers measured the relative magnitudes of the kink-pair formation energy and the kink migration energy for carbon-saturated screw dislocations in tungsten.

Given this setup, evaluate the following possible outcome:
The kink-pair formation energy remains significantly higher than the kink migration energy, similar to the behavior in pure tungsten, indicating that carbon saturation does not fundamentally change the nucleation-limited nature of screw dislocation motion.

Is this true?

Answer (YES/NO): NO